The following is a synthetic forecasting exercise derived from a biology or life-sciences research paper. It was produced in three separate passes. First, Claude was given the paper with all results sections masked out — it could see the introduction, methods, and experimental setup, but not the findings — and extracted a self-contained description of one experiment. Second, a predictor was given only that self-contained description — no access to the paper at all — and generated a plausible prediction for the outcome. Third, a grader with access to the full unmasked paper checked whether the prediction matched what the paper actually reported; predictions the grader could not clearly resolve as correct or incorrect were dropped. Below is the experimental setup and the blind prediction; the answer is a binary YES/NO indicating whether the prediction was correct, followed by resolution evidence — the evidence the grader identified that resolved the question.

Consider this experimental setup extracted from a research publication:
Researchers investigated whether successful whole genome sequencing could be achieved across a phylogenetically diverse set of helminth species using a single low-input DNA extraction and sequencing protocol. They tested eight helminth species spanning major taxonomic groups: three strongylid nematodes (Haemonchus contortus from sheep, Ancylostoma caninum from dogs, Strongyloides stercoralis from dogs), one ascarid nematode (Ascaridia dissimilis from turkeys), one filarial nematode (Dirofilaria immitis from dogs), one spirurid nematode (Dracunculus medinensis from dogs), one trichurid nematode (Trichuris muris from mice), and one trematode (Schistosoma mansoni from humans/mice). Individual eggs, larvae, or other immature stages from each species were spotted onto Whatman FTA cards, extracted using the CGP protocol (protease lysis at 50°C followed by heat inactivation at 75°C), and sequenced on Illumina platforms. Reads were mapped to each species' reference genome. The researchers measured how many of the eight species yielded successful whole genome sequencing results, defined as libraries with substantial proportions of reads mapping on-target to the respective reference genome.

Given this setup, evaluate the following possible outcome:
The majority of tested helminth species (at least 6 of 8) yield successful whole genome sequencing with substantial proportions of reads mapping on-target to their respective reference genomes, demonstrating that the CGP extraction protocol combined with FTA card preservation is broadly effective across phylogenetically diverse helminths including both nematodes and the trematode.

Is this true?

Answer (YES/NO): YES